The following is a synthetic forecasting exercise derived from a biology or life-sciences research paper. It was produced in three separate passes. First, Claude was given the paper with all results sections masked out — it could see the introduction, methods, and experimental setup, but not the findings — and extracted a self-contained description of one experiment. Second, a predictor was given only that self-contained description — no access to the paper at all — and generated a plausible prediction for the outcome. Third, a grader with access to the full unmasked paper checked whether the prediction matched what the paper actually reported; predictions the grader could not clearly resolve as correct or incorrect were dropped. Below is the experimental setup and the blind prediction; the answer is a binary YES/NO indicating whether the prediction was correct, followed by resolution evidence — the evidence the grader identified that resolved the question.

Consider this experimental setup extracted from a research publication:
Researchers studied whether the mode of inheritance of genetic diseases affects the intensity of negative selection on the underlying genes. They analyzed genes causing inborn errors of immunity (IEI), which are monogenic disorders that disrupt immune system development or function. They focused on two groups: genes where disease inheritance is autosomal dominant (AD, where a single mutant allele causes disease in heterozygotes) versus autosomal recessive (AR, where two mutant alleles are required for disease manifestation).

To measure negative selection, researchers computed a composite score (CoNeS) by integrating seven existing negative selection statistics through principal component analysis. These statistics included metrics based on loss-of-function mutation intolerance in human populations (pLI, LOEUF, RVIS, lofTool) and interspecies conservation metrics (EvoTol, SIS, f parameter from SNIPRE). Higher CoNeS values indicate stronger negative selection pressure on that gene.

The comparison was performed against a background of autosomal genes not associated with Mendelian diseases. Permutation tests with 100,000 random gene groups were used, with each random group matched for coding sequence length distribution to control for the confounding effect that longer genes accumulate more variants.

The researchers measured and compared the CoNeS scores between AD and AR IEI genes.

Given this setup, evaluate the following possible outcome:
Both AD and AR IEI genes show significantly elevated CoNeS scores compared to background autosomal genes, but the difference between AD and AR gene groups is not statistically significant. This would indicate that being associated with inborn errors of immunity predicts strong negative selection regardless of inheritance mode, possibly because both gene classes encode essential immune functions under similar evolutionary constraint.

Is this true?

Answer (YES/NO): NO